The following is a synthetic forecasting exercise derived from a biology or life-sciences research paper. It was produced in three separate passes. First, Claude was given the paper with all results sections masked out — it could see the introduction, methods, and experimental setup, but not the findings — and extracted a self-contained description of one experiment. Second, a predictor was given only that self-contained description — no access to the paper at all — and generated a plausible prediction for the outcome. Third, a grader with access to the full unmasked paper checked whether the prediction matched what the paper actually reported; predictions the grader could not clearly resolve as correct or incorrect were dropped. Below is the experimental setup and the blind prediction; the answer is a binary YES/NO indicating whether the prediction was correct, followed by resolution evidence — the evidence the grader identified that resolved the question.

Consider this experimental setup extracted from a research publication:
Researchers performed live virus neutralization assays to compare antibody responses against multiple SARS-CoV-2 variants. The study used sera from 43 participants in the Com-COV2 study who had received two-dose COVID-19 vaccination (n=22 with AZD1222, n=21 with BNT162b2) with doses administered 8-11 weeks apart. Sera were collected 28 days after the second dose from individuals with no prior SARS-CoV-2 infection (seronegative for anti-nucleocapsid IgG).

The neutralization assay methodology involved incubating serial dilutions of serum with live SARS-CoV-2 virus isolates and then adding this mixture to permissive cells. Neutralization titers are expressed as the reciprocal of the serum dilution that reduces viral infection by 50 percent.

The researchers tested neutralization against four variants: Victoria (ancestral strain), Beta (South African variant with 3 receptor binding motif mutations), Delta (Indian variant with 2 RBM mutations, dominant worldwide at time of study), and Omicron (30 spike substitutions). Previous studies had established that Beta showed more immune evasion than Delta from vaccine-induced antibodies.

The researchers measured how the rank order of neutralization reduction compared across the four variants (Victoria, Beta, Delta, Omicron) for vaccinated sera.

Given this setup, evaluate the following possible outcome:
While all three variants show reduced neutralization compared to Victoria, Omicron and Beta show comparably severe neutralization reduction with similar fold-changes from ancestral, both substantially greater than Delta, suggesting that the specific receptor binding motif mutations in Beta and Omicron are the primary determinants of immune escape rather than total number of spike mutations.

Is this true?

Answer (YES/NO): NO